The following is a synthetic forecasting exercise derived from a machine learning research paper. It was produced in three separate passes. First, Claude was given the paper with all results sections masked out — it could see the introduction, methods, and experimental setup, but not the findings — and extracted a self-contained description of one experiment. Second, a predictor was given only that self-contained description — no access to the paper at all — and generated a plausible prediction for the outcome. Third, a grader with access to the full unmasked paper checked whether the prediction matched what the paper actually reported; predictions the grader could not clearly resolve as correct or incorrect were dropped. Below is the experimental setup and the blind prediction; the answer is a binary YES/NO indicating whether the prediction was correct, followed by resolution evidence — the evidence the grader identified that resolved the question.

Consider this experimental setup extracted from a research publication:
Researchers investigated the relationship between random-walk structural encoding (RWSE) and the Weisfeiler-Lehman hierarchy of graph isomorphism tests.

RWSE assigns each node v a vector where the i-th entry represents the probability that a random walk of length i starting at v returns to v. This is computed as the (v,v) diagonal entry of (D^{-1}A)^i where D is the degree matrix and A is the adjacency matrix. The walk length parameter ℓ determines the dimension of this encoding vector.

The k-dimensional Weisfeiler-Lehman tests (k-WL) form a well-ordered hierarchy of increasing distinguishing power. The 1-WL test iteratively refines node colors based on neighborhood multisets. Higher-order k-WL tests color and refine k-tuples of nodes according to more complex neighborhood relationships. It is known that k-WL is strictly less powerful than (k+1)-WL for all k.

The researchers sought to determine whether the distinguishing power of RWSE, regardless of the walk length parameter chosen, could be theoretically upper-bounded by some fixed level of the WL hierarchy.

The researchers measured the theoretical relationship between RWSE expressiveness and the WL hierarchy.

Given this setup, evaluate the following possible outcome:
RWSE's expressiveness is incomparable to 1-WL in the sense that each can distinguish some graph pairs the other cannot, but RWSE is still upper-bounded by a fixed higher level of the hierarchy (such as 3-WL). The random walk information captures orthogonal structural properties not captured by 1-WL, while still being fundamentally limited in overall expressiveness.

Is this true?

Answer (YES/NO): YES